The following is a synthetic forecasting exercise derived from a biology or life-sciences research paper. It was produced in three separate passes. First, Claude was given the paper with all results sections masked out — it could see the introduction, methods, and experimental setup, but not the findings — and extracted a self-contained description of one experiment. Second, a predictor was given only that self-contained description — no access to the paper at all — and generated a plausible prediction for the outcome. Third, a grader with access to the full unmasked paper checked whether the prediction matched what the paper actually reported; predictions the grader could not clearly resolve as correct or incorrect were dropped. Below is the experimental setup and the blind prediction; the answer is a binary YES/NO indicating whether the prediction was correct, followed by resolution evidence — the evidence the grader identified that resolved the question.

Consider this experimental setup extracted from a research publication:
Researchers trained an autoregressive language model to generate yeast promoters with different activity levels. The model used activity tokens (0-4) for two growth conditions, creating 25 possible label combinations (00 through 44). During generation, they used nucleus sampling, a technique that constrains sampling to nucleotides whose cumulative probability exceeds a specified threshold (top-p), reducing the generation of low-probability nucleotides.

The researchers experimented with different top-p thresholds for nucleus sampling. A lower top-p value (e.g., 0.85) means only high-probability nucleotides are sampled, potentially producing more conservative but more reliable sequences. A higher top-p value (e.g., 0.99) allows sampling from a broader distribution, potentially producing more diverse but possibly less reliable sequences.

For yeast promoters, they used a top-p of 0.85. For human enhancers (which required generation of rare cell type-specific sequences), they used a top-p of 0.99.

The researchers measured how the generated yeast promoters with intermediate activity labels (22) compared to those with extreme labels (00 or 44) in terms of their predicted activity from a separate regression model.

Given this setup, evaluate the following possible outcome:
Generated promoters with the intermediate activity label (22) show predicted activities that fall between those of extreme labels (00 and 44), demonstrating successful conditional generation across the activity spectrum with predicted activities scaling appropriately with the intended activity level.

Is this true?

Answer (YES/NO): YES